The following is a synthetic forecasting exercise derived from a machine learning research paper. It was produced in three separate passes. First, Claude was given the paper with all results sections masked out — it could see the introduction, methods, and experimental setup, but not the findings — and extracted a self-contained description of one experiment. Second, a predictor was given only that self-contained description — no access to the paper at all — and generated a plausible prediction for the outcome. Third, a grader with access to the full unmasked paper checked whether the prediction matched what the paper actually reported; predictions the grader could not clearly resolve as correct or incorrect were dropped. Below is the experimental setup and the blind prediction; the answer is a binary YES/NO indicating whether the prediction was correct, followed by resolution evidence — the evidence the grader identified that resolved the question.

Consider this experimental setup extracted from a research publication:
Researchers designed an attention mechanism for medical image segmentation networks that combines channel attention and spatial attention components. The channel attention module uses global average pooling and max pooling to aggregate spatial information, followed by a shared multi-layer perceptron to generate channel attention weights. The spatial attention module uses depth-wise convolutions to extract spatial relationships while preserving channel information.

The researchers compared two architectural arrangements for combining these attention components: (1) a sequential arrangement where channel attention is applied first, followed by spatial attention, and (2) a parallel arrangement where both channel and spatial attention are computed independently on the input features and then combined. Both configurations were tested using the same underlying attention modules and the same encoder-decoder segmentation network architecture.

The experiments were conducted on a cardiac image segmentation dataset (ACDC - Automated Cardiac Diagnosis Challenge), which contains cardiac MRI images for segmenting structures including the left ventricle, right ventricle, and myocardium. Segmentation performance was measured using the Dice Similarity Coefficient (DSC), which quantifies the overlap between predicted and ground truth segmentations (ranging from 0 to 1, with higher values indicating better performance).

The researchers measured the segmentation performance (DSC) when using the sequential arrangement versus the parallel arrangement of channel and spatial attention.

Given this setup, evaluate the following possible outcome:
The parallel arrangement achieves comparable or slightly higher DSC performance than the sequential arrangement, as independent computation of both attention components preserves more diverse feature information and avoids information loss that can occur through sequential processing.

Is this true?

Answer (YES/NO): NO